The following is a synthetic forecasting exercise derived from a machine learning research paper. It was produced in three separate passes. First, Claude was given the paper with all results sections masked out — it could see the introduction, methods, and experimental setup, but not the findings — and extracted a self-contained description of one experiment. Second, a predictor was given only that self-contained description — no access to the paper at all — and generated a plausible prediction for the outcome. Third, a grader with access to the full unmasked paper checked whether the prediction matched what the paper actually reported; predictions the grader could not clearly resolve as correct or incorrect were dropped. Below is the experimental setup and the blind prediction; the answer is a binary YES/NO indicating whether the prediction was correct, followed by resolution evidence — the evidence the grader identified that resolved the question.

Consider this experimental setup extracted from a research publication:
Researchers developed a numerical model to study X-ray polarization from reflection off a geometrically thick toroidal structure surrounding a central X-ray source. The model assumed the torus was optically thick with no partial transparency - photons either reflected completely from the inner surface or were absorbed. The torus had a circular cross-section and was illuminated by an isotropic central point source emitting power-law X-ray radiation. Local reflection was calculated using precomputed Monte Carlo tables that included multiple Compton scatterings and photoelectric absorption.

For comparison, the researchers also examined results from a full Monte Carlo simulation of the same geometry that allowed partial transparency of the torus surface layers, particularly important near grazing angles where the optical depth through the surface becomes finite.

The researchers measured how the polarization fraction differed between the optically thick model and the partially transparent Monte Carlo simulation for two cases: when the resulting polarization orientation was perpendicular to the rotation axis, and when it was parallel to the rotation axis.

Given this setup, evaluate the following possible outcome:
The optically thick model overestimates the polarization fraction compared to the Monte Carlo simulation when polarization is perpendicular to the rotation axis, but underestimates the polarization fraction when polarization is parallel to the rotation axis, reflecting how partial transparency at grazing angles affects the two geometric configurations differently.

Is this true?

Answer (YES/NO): YES